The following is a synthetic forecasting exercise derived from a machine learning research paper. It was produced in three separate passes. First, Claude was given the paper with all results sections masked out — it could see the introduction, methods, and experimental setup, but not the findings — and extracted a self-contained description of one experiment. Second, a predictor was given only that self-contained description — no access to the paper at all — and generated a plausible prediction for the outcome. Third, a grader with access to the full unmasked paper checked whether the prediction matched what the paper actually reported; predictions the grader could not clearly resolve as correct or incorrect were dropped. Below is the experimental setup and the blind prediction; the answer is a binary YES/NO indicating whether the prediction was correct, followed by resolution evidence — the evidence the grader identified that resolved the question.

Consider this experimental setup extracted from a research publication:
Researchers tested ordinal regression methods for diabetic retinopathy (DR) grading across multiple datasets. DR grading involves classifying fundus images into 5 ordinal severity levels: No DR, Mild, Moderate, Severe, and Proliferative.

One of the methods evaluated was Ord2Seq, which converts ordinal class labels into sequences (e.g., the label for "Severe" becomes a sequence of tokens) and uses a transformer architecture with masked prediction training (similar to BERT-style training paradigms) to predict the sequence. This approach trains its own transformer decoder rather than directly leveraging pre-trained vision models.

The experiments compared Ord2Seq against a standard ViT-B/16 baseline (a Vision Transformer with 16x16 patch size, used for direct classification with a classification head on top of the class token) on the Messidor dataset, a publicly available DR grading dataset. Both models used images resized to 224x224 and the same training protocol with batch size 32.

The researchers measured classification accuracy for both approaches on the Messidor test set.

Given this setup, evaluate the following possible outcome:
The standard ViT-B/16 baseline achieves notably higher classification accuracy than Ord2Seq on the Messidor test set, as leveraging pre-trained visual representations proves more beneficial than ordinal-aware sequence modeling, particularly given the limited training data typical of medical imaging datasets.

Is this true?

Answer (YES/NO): NO